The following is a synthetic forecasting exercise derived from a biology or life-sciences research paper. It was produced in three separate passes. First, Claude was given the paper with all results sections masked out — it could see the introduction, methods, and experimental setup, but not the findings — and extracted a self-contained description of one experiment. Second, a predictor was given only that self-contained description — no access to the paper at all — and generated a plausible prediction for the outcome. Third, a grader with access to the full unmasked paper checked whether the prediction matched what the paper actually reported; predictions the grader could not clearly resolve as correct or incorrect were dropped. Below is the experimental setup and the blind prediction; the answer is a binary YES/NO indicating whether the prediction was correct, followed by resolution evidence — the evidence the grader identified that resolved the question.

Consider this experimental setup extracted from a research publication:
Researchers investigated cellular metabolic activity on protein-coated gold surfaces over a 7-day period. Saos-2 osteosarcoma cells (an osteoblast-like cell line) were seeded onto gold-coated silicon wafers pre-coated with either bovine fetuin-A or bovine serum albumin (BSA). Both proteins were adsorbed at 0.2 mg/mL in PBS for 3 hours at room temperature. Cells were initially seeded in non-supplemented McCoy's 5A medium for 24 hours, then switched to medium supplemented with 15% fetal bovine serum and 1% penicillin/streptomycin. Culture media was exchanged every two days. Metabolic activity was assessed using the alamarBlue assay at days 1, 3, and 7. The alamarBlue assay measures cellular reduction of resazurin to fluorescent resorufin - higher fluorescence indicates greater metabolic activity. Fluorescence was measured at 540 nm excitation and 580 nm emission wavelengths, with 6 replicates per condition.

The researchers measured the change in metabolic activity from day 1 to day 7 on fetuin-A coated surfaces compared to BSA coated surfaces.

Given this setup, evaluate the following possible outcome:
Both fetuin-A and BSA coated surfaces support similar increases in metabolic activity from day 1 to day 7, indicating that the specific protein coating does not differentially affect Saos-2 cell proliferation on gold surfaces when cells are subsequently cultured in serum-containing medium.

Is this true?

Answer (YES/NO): NO